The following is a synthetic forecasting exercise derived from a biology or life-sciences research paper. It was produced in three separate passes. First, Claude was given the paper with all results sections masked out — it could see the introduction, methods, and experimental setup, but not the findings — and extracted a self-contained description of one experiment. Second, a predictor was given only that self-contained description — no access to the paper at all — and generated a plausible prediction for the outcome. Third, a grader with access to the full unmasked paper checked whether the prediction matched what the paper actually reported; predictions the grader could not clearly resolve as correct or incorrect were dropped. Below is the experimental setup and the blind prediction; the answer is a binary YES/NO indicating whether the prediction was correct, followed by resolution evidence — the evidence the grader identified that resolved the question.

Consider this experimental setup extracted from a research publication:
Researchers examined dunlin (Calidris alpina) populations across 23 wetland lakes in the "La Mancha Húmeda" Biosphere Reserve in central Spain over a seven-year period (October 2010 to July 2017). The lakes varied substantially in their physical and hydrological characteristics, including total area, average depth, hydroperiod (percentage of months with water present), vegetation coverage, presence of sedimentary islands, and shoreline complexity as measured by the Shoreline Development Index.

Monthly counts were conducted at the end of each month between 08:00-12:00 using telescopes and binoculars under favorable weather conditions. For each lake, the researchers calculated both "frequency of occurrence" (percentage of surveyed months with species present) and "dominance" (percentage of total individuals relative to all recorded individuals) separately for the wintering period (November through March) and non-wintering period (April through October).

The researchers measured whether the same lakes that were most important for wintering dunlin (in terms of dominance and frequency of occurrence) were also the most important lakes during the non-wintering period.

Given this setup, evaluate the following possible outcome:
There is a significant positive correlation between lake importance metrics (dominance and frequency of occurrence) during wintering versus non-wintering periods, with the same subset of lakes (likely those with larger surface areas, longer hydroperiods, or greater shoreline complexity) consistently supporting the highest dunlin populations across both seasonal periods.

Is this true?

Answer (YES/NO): NO